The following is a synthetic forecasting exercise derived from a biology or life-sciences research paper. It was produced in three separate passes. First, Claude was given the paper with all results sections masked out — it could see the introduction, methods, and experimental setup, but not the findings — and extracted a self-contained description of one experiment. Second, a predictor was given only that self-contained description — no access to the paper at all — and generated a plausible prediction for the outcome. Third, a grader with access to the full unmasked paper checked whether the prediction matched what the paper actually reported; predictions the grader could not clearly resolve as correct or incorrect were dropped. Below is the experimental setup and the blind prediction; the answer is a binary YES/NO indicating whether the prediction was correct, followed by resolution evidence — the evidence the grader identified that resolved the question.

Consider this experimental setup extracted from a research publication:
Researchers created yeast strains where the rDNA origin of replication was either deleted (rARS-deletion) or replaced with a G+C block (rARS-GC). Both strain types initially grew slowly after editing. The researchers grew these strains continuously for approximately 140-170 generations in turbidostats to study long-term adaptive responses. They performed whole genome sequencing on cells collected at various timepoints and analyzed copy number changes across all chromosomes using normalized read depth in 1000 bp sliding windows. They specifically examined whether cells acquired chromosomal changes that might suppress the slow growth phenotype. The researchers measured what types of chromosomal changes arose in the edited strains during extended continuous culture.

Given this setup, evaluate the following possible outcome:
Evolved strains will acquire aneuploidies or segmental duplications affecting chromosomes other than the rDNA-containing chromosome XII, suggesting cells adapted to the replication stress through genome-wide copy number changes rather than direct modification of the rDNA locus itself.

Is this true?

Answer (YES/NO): NO